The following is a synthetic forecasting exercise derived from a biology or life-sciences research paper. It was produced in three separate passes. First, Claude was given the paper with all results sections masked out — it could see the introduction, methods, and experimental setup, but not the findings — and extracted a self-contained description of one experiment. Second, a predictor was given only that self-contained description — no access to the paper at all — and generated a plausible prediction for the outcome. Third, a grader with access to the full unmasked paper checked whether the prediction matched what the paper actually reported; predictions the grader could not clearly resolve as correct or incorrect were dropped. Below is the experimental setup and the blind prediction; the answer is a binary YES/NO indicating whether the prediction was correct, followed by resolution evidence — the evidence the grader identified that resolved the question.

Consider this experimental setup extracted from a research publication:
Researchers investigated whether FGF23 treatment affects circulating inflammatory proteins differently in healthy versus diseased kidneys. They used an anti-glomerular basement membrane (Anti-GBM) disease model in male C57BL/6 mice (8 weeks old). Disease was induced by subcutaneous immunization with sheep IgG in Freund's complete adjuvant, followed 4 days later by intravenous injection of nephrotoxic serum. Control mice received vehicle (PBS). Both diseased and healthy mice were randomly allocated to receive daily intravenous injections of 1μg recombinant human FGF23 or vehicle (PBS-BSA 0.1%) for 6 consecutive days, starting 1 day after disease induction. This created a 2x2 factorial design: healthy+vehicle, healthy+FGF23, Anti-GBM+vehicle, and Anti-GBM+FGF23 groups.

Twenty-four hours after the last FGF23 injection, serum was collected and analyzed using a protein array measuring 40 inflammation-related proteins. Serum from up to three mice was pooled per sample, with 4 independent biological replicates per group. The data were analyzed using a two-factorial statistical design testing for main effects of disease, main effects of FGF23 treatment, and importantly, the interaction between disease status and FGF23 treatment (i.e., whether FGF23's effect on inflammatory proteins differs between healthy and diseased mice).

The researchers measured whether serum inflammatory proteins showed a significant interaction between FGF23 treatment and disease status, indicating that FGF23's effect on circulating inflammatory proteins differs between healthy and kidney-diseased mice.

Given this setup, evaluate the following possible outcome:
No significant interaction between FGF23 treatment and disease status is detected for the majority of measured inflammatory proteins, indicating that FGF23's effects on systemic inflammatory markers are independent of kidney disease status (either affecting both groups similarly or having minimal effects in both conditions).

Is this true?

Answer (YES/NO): YES